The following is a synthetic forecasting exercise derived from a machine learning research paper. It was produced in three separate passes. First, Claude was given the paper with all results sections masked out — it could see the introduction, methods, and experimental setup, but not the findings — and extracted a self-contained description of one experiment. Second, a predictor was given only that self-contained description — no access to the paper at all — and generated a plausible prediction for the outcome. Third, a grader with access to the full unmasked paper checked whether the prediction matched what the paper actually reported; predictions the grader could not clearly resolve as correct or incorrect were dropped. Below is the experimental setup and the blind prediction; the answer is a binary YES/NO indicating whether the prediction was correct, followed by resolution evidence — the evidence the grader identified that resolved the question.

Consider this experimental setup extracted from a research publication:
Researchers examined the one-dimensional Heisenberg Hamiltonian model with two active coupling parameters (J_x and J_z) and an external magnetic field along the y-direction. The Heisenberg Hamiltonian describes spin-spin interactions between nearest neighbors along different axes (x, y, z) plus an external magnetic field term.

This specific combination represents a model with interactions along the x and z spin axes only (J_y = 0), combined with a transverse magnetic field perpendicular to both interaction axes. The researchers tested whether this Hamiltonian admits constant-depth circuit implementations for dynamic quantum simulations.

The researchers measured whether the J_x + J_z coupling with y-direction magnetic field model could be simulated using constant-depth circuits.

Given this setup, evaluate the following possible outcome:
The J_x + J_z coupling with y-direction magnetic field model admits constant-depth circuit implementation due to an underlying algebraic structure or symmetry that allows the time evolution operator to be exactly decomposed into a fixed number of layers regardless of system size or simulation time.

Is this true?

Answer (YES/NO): NO